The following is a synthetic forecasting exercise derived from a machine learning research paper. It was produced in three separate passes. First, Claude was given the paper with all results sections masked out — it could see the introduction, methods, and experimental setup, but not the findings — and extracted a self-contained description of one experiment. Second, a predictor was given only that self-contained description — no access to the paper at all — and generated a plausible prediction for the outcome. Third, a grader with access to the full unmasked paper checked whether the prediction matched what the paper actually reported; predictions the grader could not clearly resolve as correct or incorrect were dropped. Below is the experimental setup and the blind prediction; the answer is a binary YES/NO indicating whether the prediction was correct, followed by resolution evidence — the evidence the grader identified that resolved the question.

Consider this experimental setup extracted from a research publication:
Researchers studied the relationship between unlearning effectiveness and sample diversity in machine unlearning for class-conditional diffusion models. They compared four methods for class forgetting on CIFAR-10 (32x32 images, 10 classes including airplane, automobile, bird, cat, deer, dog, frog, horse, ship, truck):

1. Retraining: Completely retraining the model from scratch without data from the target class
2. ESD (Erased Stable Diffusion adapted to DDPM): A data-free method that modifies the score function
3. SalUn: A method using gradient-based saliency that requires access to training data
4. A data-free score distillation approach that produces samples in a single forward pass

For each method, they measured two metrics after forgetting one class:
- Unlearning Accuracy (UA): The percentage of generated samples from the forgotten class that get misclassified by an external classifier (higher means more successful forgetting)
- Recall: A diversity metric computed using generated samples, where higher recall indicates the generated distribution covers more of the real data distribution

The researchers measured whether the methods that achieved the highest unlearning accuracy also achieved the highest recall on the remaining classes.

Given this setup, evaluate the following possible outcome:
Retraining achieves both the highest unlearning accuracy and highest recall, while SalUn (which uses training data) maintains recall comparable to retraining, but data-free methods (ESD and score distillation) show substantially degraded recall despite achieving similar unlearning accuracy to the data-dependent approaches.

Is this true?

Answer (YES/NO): NO